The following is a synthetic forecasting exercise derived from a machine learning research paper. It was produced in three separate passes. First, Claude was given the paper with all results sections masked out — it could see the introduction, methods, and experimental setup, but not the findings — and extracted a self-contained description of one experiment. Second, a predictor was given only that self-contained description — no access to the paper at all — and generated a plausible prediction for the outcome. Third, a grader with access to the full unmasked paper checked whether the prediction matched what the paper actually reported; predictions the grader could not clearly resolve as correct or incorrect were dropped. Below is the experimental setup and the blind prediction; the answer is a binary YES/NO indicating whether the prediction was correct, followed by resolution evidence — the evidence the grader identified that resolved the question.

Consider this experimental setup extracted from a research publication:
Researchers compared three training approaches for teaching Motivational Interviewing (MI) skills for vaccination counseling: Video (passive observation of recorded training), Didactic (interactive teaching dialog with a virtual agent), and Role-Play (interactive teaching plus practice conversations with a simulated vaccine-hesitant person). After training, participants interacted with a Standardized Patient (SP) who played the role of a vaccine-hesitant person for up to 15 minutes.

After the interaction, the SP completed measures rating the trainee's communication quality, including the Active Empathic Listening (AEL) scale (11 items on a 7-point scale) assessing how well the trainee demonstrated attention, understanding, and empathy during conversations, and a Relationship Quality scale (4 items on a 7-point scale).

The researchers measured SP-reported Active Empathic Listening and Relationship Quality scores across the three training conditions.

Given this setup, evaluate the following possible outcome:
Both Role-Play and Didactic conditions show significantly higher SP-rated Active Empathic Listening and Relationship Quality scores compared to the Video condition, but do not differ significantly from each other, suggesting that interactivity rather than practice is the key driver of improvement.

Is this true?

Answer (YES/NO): NO